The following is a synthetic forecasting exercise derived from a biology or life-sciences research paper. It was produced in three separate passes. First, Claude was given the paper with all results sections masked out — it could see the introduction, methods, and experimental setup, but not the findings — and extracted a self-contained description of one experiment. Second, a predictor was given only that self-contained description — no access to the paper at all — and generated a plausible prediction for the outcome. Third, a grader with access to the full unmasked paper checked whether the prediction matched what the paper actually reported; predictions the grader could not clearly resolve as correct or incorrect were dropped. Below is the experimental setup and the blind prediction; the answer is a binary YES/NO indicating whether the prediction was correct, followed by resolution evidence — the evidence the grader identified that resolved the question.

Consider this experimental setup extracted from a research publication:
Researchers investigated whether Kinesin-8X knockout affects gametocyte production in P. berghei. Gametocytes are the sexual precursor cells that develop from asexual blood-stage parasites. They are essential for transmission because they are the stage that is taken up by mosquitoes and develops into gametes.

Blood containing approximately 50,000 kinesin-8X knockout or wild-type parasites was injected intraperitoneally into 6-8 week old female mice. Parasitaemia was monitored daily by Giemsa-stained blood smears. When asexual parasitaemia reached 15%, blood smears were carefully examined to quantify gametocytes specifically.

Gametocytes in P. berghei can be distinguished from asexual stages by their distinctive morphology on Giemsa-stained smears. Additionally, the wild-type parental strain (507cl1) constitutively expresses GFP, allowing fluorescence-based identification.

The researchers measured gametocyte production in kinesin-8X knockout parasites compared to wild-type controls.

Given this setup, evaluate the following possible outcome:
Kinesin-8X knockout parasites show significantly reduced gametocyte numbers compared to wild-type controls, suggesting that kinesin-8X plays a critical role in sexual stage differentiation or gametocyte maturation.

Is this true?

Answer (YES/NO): NO